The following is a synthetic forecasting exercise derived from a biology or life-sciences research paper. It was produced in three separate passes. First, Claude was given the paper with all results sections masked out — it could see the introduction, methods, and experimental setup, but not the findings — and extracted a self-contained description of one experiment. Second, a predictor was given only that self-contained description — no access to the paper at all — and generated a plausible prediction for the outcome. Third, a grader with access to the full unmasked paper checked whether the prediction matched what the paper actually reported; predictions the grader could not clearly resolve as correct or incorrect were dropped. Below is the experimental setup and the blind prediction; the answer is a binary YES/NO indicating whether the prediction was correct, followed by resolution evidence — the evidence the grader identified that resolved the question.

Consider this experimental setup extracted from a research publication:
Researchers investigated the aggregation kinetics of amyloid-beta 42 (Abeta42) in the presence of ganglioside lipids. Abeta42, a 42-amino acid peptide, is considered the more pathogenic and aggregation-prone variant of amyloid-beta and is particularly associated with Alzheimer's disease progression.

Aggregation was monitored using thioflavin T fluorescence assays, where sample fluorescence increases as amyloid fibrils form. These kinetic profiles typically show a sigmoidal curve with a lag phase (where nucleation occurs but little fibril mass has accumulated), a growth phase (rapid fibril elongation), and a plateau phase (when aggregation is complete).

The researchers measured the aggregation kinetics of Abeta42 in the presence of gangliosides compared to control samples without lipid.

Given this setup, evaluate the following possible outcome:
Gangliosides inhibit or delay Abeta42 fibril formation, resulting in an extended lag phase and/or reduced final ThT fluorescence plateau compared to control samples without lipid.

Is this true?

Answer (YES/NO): YES